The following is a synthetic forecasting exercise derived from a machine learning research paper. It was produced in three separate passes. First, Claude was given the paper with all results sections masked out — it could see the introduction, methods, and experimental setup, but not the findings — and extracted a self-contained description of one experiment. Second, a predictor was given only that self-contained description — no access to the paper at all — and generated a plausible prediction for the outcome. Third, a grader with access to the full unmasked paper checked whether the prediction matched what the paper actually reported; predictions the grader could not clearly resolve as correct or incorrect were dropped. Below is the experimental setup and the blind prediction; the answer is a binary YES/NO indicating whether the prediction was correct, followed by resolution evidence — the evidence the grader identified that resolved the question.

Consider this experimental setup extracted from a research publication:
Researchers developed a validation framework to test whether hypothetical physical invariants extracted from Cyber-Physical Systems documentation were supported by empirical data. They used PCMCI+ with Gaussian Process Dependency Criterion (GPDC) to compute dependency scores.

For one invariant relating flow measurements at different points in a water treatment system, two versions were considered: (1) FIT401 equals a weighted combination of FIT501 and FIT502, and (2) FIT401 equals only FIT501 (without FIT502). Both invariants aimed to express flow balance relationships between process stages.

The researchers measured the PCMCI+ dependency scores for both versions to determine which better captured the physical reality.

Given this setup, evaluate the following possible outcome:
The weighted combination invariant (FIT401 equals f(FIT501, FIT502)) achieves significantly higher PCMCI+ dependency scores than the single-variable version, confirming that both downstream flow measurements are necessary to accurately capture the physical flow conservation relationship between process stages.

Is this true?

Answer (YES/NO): NO